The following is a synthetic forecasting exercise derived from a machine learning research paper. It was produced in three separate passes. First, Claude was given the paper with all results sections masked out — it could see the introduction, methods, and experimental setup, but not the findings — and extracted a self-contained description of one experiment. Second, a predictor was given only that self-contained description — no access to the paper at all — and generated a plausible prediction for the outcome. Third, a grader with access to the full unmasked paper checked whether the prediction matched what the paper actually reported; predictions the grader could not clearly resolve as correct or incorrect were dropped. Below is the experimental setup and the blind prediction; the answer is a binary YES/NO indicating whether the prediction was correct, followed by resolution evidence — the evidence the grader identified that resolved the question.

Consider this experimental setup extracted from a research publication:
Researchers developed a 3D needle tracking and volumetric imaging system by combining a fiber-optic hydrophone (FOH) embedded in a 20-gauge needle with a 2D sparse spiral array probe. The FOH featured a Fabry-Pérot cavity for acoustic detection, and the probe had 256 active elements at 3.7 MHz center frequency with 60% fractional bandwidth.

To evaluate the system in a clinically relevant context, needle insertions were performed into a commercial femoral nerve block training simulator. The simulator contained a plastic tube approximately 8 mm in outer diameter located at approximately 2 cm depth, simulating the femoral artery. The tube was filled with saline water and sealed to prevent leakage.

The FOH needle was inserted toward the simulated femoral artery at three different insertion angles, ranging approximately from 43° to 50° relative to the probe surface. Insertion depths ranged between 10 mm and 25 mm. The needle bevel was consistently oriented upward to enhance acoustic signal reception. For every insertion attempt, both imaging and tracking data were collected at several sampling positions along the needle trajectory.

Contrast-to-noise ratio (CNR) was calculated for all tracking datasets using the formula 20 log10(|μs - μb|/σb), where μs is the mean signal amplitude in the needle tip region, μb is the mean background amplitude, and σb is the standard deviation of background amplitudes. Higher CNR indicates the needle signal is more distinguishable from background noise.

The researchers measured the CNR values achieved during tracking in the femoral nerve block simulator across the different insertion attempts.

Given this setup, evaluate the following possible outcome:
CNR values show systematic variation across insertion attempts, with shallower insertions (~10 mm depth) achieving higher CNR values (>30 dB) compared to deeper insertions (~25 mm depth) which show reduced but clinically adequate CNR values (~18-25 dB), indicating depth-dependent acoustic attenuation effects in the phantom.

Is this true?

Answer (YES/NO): NO